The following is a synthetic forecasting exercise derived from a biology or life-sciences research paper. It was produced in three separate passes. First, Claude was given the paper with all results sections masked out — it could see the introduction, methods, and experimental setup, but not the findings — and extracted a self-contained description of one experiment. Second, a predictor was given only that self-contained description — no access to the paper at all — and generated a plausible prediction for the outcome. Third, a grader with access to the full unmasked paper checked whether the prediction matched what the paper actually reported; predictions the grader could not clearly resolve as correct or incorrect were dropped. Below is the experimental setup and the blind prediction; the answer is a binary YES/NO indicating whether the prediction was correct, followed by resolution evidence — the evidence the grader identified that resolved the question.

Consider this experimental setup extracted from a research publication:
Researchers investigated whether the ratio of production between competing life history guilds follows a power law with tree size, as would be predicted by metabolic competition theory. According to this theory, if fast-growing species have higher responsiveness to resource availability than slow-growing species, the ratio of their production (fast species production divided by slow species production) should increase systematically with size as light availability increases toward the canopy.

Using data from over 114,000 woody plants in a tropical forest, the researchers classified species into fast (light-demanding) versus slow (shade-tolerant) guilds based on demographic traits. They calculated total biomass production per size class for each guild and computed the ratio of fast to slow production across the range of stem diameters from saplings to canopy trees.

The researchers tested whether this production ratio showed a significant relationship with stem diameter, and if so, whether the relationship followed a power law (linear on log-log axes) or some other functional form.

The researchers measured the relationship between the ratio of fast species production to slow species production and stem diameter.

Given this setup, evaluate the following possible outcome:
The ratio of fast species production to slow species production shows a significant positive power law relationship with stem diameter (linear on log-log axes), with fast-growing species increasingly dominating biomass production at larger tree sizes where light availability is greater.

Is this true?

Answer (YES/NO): YES